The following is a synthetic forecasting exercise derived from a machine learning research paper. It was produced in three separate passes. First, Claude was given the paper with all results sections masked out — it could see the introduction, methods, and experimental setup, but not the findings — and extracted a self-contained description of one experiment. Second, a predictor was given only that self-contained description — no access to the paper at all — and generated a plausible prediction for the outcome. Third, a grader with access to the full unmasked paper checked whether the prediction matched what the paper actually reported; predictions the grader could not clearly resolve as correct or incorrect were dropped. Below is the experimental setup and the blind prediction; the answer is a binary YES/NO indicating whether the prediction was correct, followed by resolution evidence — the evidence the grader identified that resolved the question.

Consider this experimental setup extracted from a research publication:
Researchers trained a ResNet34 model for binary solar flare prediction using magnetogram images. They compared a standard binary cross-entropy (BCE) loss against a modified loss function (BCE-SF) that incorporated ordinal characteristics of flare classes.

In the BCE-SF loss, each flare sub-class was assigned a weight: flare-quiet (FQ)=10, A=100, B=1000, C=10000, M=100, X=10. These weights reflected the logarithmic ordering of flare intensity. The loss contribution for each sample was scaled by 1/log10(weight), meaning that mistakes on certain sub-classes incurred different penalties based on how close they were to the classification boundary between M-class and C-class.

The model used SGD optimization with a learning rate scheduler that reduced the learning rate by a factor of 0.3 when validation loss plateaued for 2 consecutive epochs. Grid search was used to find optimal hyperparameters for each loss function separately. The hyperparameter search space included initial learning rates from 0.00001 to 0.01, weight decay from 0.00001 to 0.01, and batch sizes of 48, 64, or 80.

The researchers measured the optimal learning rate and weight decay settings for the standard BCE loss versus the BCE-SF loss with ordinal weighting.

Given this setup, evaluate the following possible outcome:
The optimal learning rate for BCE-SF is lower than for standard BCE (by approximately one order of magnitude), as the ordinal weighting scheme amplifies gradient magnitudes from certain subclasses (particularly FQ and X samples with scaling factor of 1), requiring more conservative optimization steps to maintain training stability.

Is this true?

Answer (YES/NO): YES